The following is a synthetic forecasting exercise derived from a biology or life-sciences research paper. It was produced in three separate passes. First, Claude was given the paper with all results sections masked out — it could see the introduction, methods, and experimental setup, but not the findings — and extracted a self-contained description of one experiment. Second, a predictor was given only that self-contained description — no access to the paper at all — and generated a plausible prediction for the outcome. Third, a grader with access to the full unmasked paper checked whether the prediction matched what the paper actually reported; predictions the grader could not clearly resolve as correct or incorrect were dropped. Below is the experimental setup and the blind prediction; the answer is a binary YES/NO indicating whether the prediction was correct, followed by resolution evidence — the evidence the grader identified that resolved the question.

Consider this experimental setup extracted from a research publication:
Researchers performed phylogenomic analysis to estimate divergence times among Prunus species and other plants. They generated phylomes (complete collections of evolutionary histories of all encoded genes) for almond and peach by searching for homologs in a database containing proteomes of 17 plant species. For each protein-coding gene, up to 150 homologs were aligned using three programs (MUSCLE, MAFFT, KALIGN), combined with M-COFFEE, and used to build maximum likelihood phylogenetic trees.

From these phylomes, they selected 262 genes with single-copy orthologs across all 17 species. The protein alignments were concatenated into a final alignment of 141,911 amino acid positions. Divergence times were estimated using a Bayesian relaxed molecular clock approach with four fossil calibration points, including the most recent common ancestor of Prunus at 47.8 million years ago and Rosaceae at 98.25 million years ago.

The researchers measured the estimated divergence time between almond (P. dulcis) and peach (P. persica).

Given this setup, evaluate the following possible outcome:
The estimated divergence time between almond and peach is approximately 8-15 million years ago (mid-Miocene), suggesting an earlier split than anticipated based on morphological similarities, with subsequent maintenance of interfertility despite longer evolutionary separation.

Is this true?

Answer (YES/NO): NO